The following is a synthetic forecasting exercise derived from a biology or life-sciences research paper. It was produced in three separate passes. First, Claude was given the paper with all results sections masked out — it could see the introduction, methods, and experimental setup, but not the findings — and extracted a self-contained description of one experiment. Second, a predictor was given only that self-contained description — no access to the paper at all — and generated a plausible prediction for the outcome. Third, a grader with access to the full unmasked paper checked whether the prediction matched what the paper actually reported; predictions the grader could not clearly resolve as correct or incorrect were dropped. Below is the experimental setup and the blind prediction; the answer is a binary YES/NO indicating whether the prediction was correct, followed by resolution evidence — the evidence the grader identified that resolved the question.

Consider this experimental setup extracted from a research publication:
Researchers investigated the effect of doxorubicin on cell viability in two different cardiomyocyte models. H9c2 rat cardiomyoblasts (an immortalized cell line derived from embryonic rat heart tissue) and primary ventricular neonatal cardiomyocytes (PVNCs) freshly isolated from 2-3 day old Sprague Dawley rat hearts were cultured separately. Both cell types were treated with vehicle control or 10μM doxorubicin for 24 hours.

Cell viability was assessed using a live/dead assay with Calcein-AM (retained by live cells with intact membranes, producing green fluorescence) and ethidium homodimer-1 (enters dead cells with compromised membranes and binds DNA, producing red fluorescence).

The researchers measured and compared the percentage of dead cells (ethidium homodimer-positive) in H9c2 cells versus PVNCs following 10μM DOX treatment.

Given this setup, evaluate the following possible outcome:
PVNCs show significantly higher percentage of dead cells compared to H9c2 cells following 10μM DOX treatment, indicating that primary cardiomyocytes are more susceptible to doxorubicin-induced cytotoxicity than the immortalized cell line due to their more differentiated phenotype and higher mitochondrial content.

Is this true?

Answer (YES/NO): NO